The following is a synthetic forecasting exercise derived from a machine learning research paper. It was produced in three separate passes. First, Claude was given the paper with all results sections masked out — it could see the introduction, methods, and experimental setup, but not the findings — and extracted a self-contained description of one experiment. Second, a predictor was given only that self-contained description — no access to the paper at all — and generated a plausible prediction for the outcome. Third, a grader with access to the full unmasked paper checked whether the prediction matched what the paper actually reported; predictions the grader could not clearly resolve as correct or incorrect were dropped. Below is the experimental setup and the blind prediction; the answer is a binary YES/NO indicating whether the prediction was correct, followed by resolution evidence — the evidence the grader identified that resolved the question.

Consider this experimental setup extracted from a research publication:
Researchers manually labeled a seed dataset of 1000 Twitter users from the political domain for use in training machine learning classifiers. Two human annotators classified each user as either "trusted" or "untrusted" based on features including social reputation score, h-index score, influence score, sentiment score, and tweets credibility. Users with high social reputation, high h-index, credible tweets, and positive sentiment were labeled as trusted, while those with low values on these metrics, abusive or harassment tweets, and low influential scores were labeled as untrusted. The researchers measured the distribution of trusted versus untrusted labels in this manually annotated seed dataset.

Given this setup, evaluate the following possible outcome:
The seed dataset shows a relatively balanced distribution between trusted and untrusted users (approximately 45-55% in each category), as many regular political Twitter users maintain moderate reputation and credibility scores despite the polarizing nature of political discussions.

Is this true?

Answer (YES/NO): NO